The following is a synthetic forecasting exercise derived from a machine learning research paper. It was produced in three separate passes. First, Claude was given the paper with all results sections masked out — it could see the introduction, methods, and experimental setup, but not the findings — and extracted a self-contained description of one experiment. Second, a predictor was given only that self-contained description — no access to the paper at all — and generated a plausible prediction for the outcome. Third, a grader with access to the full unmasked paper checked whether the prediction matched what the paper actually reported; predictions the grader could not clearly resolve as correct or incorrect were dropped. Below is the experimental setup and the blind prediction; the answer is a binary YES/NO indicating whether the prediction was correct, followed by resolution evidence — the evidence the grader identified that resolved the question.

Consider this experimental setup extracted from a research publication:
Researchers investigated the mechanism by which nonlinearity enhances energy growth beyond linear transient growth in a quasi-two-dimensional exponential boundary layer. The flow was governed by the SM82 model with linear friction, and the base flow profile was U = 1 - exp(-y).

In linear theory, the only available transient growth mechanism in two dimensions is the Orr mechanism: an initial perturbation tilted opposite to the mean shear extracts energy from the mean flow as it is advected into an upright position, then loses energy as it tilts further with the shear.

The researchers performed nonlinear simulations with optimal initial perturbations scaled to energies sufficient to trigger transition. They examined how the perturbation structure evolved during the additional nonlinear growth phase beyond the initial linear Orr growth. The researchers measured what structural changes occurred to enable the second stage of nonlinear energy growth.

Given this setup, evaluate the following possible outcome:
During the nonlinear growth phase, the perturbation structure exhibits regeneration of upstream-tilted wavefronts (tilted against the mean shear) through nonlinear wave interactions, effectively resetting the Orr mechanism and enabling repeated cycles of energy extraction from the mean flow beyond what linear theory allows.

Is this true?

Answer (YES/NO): NO